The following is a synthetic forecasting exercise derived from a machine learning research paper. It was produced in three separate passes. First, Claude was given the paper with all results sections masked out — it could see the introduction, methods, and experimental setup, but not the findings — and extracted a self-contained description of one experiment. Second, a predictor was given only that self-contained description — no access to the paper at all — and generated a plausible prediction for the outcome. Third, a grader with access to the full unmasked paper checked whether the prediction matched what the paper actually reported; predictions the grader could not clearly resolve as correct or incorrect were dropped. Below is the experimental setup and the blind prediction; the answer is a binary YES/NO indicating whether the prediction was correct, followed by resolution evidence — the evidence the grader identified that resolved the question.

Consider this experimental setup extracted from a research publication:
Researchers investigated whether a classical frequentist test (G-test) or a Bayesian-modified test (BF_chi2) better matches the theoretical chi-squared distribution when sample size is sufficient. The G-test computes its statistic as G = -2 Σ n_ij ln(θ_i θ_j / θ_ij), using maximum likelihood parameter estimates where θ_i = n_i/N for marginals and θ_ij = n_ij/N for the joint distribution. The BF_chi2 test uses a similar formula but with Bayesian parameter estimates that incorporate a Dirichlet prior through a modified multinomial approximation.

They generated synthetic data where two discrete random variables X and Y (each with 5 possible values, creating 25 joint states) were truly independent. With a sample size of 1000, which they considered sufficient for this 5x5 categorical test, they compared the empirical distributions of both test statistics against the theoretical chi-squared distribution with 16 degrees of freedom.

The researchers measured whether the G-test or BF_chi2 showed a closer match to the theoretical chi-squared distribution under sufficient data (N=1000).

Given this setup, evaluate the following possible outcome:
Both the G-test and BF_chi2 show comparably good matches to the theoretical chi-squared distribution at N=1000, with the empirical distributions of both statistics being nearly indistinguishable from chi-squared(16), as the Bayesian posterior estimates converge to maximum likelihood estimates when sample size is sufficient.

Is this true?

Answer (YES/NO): YES